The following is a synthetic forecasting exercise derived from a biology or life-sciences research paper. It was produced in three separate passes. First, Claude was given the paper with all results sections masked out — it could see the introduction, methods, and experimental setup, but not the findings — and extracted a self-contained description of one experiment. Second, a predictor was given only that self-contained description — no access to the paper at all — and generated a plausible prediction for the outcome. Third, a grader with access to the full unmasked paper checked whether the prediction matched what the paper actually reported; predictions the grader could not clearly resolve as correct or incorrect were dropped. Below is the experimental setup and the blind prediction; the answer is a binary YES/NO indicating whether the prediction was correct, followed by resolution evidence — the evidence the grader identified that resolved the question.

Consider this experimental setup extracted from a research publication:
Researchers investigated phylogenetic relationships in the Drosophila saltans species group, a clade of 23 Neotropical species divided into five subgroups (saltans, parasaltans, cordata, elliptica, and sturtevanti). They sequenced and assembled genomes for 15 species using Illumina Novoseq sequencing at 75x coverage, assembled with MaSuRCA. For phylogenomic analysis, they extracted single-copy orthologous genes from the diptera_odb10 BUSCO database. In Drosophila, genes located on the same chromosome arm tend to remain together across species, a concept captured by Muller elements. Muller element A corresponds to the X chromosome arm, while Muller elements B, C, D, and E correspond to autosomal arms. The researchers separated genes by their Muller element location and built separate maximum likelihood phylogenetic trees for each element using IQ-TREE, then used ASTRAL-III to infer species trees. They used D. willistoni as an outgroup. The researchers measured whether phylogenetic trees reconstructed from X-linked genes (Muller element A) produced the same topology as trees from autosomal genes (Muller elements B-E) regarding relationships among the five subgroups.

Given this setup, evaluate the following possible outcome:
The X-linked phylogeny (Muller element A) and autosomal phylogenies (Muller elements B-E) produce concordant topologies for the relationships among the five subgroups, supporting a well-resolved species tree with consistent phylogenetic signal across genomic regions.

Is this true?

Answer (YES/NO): YES